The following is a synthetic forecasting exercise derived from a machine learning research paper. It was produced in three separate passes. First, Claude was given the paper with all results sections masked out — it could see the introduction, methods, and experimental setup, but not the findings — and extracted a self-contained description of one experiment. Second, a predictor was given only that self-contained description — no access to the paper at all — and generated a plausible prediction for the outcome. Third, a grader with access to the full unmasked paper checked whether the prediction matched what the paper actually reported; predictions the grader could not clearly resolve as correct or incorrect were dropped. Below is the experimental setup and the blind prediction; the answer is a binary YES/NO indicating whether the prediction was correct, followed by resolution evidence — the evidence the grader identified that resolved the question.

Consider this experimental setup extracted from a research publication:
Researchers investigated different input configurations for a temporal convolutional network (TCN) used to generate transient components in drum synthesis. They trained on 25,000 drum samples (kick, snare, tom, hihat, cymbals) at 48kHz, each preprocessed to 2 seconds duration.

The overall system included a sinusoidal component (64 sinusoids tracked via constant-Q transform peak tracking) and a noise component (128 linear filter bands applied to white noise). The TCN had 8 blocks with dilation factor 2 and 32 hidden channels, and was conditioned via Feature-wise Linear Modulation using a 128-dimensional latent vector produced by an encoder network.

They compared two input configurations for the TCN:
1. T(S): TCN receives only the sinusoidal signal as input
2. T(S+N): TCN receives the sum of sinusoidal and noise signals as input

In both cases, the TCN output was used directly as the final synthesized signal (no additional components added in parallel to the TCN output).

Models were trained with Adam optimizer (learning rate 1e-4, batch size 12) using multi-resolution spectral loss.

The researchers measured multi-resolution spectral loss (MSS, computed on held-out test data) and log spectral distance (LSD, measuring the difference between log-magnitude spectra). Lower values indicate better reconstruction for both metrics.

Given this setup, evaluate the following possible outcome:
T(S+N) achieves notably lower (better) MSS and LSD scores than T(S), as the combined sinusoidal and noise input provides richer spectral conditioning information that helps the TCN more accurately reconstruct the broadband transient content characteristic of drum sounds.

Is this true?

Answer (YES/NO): YES